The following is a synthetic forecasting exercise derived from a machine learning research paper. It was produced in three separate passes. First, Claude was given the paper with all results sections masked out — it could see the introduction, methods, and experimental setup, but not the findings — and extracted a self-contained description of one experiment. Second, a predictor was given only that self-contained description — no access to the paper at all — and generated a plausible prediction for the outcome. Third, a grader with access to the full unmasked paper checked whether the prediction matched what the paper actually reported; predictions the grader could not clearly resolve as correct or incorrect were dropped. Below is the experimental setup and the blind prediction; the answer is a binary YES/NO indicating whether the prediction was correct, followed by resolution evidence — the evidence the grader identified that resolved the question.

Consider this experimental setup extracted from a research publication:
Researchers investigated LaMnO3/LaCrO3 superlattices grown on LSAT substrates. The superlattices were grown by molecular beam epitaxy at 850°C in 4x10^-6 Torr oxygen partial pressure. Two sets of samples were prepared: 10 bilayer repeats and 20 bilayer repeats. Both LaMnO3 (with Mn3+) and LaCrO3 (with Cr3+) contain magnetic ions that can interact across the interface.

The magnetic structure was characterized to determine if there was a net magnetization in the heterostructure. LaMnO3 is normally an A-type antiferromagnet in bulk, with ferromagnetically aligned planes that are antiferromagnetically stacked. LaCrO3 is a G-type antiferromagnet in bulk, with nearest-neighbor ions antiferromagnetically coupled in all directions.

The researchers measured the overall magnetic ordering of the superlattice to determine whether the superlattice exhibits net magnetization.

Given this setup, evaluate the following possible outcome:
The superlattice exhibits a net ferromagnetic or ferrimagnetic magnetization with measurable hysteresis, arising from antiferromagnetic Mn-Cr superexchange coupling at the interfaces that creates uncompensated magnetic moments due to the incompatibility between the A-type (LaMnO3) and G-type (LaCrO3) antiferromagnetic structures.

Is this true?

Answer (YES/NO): YES